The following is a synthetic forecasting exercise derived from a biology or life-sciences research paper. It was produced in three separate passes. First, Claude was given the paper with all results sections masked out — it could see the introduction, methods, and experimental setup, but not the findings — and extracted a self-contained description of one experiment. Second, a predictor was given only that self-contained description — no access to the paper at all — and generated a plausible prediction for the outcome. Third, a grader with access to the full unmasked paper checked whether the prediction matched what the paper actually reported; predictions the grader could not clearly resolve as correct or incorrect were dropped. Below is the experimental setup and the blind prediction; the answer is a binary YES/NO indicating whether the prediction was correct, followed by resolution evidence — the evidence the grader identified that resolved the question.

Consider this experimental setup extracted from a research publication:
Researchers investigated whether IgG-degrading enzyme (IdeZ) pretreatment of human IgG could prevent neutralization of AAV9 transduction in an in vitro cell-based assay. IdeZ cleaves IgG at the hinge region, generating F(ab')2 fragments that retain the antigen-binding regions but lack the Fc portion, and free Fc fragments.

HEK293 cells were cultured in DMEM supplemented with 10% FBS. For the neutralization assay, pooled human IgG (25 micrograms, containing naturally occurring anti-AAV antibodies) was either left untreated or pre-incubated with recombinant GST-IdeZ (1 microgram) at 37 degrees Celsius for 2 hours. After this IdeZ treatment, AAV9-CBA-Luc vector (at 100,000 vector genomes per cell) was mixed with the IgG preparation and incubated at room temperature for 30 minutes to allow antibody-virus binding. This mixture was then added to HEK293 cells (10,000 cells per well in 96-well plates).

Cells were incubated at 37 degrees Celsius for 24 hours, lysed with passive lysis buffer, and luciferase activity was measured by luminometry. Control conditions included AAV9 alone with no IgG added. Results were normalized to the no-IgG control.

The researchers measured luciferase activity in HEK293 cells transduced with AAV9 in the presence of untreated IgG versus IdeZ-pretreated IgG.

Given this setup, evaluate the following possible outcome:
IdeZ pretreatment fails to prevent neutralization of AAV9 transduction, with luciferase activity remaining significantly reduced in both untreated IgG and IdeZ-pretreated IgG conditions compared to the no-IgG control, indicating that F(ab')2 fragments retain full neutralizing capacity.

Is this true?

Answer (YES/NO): NO